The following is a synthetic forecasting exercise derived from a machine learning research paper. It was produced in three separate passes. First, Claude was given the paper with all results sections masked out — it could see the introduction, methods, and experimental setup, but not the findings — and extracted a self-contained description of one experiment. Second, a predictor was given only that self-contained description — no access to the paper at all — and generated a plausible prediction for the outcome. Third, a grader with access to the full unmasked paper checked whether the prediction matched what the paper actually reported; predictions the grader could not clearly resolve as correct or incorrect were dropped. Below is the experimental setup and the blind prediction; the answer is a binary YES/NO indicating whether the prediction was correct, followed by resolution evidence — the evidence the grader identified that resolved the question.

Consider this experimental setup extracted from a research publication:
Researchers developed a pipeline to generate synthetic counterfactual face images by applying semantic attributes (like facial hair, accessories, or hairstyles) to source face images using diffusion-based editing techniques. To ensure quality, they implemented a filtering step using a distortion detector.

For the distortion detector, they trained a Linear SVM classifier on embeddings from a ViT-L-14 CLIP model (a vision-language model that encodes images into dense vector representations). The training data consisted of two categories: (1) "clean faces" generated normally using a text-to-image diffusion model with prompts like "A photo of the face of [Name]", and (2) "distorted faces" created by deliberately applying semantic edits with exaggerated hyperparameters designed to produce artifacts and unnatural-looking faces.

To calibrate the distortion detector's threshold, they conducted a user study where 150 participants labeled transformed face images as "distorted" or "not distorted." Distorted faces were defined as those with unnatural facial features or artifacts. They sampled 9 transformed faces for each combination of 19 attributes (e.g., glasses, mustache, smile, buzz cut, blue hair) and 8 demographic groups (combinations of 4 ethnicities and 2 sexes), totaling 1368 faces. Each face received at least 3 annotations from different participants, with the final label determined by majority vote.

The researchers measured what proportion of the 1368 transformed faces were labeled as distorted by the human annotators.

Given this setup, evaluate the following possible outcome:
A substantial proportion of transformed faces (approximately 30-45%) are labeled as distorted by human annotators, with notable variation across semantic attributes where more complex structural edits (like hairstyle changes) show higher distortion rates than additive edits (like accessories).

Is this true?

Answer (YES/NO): NO